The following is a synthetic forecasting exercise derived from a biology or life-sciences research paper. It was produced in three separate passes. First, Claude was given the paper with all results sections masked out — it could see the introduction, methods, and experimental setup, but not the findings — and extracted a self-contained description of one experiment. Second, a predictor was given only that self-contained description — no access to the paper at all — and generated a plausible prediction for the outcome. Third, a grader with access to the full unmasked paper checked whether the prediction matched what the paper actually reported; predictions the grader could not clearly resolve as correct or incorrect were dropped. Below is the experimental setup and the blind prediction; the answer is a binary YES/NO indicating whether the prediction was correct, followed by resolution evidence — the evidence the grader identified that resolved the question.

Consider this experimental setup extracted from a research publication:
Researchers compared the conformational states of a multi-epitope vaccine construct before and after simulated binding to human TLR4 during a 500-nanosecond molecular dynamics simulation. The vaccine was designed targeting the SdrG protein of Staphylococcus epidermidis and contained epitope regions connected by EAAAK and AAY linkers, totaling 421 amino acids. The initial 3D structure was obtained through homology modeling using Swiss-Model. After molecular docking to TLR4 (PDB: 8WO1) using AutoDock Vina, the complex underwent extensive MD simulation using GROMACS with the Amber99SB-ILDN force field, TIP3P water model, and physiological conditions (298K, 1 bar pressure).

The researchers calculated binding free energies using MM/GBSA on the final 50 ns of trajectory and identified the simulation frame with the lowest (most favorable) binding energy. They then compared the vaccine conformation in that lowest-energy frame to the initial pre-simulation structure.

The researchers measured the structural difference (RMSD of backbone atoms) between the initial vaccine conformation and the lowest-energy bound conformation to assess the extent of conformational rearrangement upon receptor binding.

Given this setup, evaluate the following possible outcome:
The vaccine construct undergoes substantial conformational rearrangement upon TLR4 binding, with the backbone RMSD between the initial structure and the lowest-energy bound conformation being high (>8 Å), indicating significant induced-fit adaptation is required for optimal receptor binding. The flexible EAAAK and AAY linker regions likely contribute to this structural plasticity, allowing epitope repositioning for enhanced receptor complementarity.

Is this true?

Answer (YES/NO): NO